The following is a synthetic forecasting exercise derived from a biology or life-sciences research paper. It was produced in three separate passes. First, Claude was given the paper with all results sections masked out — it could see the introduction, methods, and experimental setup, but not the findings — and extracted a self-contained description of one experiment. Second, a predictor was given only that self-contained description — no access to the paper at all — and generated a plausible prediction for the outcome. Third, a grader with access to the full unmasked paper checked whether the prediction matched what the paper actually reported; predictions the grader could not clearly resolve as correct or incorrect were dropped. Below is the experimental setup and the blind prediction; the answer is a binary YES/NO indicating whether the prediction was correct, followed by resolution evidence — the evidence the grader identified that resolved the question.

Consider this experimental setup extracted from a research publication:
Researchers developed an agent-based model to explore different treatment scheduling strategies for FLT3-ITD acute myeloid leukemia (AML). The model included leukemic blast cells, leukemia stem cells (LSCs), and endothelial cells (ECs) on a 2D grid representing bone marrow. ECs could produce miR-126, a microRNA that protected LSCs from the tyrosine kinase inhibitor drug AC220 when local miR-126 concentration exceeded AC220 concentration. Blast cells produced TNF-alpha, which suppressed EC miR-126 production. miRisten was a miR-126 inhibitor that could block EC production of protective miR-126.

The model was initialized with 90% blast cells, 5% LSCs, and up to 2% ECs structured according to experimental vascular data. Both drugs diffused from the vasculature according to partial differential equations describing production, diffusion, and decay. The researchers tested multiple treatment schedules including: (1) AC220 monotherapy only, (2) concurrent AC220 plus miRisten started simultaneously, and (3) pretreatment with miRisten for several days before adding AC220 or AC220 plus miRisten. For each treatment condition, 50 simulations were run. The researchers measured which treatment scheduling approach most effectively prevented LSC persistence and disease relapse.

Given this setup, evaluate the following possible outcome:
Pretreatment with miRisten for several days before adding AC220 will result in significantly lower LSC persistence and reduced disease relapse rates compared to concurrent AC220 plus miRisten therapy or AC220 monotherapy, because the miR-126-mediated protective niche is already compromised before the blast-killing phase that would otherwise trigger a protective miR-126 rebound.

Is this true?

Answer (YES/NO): YES